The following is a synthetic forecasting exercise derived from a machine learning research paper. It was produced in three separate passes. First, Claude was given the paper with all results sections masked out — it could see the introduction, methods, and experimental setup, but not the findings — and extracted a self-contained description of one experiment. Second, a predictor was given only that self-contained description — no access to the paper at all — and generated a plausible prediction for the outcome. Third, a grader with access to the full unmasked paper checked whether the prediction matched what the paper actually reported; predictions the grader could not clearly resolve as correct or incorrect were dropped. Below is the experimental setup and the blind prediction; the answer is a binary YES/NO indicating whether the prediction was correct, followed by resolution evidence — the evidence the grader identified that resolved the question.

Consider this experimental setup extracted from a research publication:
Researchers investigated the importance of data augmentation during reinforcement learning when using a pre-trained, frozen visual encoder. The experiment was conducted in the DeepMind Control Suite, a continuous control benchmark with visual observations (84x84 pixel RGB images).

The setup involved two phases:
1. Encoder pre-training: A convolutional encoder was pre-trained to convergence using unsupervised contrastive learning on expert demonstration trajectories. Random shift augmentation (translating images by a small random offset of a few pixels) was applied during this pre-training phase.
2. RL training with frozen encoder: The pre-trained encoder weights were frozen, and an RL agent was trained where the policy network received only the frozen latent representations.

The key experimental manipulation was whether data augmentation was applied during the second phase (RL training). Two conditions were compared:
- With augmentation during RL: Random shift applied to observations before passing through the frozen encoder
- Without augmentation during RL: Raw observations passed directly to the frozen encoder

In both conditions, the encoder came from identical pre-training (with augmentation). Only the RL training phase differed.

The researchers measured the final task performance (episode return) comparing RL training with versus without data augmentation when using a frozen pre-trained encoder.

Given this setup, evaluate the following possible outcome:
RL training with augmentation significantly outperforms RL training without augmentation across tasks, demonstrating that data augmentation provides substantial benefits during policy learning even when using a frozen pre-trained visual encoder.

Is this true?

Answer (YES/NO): YES